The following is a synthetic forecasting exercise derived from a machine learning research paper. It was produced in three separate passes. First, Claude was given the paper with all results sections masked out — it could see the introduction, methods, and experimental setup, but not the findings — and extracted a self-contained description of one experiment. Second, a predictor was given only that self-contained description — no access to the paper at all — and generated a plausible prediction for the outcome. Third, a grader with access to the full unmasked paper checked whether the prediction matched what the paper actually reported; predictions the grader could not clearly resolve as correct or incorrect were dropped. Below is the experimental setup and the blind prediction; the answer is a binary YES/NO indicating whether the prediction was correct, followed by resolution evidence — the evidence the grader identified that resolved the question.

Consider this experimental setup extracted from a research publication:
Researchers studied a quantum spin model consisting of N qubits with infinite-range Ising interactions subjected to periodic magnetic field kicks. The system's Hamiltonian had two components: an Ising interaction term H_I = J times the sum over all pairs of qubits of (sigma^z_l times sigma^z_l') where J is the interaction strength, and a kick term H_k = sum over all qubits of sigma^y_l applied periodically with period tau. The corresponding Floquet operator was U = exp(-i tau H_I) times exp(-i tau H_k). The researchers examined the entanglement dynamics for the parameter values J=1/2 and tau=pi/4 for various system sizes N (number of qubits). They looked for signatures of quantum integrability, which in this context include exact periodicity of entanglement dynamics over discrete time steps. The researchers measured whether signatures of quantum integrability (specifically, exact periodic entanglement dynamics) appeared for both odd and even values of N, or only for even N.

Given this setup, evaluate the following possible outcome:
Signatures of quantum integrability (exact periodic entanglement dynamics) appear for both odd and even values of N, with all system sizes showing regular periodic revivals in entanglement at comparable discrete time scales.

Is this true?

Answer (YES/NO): NO